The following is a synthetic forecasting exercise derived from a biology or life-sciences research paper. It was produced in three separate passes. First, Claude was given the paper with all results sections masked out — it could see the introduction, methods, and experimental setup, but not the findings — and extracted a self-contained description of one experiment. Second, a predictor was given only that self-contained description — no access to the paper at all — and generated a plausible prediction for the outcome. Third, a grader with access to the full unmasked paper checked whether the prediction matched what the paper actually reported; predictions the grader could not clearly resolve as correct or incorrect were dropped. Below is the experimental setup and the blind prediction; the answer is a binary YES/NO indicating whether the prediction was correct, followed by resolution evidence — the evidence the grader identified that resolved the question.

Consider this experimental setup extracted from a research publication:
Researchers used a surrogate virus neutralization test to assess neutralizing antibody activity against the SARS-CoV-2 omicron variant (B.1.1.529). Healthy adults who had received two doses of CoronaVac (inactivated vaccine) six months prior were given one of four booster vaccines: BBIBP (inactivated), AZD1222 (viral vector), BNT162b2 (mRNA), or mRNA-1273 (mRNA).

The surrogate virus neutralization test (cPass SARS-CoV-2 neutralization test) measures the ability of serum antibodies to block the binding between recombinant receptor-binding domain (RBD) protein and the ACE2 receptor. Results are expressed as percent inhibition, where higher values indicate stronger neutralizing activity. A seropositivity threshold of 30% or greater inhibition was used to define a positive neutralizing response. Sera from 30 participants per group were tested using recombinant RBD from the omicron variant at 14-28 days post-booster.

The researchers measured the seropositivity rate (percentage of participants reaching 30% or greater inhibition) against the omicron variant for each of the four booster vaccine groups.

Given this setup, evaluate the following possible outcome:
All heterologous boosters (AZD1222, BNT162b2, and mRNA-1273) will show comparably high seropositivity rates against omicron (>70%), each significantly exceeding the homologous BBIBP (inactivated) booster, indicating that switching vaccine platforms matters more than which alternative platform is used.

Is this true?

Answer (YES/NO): NO